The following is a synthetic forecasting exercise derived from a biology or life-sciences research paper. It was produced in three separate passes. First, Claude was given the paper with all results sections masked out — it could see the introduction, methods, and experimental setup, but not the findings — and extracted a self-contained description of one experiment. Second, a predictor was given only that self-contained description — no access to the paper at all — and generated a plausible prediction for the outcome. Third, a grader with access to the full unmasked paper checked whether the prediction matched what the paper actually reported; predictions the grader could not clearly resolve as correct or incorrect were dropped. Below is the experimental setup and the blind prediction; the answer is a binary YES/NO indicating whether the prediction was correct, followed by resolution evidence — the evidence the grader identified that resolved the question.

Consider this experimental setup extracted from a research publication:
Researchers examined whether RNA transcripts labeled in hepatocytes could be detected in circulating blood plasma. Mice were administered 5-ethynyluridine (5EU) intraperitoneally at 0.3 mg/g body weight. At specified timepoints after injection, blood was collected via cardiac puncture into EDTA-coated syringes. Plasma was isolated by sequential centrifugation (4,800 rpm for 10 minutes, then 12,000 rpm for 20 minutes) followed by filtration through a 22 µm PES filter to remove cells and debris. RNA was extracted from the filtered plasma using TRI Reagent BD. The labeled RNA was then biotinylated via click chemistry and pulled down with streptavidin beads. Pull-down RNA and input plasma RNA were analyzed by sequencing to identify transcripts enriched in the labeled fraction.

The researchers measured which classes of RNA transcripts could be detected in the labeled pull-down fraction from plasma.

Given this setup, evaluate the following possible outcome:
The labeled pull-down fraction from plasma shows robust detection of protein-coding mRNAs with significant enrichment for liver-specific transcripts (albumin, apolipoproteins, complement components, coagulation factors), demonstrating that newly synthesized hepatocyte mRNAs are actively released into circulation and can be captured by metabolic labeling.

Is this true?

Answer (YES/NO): NO